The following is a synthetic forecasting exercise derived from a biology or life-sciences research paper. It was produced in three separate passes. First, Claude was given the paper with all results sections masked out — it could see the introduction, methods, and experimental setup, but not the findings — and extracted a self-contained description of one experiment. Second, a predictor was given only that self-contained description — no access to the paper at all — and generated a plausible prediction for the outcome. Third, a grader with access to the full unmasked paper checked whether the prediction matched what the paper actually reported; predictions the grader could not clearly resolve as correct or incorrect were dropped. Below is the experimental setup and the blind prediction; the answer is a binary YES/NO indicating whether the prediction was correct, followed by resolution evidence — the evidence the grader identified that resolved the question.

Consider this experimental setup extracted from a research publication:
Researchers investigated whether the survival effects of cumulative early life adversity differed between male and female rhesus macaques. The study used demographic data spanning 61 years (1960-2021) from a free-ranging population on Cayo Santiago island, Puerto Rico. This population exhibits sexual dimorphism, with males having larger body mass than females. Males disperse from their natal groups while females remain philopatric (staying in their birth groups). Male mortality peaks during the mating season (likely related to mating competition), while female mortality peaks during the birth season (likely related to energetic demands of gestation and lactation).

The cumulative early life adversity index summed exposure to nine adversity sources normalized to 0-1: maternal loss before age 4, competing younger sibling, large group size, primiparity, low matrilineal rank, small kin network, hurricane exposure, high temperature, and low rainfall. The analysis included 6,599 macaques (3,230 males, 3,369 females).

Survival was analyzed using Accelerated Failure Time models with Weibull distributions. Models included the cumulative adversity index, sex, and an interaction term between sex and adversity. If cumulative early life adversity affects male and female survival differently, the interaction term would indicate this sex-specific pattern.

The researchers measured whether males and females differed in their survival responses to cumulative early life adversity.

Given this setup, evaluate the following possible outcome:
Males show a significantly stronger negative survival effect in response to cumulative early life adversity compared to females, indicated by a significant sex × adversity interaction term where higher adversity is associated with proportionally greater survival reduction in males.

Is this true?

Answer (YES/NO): NO